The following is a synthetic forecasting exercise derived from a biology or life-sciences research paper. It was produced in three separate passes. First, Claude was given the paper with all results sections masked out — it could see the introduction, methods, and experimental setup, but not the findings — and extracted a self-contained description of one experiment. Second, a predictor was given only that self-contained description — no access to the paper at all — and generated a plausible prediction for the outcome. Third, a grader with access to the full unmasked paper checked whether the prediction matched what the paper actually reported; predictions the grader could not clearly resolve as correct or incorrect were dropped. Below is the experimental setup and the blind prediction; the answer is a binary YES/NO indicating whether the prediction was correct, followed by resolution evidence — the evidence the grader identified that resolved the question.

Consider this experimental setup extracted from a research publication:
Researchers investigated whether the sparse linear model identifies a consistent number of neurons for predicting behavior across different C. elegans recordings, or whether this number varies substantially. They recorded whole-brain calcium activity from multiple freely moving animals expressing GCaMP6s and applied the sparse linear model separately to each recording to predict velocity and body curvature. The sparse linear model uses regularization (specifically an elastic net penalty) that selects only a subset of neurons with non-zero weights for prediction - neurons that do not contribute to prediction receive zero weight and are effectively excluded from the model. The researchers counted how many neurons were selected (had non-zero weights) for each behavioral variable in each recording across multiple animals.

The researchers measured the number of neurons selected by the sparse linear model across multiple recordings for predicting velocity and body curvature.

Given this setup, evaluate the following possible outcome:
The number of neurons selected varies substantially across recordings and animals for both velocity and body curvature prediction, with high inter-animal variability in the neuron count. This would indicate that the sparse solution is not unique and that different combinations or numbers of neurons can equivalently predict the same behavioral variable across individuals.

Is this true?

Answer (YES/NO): NO